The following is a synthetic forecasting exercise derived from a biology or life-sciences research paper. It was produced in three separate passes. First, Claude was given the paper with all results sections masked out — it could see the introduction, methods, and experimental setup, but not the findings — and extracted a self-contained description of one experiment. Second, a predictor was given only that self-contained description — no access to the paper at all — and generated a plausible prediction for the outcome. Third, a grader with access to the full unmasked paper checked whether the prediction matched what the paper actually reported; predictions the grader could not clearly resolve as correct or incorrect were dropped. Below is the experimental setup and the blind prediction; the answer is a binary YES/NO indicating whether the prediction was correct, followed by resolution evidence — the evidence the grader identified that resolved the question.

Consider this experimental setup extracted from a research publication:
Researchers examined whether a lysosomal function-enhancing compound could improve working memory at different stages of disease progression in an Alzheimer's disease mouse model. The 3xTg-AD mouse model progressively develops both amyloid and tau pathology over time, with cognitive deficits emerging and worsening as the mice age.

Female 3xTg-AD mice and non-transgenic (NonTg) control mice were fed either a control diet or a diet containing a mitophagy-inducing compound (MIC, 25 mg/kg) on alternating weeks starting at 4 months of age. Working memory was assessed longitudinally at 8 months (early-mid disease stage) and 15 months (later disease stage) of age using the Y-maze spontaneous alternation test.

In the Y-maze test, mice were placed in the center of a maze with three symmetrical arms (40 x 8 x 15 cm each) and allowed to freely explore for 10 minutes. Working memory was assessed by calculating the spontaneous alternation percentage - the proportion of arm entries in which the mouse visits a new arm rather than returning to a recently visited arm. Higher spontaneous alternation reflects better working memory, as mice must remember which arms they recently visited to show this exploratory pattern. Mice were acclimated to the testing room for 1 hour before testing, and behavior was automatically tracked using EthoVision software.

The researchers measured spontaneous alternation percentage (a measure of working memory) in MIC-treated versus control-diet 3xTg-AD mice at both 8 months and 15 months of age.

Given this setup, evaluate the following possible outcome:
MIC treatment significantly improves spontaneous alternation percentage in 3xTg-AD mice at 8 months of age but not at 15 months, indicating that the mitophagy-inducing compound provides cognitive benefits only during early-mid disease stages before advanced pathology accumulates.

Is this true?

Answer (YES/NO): YES